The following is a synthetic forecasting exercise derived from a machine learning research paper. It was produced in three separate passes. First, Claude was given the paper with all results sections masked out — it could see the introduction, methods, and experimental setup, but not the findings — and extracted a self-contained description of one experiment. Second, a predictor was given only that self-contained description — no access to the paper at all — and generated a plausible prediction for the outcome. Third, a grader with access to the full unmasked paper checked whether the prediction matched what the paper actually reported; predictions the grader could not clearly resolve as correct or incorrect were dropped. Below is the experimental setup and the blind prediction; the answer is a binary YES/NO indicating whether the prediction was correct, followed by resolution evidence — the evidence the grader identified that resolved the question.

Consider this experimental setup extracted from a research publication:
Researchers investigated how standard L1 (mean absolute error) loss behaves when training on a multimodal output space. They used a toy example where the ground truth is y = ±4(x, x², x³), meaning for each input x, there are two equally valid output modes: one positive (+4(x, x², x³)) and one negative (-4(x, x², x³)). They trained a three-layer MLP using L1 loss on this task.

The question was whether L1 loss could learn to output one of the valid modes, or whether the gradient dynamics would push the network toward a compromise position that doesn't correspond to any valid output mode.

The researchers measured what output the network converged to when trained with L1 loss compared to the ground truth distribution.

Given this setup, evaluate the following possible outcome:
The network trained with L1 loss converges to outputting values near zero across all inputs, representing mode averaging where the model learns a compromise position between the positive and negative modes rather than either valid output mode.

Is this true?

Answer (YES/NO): YES